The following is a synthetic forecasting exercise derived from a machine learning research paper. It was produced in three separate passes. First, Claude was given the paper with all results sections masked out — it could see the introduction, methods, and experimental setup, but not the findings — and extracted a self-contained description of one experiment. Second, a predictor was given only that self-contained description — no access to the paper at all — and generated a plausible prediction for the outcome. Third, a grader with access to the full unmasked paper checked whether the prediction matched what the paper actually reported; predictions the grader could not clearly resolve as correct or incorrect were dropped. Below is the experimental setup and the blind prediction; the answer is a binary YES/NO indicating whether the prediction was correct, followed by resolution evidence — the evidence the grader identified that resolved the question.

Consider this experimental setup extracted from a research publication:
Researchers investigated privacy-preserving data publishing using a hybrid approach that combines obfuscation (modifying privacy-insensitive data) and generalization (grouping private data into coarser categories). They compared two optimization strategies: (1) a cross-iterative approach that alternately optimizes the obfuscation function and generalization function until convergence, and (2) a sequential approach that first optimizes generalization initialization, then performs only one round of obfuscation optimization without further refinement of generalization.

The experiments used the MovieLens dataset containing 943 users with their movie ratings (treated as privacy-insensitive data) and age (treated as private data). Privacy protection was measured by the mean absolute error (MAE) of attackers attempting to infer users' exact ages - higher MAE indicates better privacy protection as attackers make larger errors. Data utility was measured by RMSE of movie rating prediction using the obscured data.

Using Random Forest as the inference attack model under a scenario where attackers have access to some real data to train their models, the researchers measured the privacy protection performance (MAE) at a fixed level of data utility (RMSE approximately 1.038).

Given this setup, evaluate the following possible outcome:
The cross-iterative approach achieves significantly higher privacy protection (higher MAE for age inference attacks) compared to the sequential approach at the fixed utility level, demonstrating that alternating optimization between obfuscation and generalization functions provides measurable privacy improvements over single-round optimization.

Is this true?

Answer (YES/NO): YES